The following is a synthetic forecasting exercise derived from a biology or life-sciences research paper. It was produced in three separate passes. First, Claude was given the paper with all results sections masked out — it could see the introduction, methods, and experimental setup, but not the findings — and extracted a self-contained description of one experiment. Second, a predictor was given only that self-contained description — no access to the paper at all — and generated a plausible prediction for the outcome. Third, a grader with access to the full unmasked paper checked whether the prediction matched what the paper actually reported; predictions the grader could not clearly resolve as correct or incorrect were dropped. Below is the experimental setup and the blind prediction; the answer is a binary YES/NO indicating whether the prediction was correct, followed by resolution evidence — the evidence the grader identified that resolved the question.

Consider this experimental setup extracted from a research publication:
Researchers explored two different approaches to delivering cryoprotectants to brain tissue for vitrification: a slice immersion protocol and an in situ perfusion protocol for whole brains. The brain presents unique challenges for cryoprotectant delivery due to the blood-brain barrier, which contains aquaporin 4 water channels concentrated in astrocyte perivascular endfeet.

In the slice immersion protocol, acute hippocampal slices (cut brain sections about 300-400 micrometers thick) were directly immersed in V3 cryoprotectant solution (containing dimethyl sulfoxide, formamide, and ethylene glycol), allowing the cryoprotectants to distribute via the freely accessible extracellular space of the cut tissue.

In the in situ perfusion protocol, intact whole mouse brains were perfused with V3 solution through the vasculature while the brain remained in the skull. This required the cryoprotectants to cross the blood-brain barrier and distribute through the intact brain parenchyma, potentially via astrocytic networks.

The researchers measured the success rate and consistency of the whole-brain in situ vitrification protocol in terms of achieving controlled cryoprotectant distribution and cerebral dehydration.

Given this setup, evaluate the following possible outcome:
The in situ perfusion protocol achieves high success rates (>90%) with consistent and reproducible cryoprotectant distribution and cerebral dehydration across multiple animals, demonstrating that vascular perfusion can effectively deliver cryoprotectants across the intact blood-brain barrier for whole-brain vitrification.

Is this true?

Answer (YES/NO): NO